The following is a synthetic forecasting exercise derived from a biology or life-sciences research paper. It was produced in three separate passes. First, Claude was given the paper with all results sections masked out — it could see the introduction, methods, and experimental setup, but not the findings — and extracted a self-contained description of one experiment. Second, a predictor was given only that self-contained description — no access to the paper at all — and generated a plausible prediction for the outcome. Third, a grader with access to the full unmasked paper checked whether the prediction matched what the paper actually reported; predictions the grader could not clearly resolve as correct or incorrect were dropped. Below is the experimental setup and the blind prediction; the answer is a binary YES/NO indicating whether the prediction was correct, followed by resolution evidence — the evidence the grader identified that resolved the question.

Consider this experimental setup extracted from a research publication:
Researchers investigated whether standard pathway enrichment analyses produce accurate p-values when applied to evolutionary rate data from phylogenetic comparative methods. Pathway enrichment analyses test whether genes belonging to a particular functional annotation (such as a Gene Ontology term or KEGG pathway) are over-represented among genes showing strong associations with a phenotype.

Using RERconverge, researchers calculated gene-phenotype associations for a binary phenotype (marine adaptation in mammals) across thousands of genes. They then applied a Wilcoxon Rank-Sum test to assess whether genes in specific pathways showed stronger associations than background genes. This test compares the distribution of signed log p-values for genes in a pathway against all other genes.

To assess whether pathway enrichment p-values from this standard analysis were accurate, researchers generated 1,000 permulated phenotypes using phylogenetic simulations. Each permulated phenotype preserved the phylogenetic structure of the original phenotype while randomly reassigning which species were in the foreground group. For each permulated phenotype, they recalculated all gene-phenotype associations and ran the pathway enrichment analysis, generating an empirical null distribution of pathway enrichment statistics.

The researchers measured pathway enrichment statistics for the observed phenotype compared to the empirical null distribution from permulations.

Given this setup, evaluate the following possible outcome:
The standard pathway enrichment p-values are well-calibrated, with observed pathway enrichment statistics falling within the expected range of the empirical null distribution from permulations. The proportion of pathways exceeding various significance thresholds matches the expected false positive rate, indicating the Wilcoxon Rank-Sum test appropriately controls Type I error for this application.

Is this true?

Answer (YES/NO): NO